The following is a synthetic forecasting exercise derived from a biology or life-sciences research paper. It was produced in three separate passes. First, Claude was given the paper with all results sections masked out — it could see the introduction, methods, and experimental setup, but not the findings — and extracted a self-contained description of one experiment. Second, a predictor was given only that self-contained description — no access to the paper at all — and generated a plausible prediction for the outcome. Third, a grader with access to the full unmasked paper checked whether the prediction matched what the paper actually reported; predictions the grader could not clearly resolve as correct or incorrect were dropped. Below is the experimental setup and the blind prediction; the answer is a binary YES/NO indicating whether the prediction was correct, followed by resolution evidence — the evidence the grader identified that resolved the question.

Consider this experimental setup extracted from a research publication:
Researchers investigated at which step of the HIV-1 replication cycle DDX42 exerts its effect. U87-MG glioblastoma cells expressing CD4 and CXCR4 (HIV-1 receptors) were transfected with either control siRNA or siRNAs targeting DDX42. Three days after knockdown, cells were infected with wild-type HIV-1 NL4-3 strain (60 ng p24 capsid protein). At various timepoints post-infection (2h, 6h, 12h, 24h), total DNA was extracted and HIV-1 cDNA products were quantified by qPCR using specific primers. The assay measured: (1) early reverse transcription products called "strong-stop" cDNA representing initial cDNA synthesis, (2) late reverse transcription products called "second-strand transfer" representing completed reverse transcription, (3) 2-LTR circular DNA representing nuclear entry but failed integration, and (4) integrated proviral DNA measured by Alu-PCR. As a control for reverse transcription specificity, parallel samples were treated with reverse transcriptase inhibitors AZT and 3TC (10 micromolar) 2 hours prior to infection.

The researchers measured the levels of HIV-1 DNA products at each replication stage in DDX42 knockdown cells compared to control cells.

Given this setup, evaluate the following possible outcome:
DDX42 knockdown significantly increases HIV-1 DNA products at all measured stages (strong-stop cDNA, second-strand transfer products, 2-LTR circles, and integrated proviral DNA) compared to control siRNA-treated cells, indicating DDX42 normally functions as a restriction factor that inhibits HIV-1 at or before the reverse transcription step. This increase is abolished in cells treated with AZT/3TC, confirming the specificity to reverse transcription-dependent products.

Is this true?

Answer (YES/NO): YES